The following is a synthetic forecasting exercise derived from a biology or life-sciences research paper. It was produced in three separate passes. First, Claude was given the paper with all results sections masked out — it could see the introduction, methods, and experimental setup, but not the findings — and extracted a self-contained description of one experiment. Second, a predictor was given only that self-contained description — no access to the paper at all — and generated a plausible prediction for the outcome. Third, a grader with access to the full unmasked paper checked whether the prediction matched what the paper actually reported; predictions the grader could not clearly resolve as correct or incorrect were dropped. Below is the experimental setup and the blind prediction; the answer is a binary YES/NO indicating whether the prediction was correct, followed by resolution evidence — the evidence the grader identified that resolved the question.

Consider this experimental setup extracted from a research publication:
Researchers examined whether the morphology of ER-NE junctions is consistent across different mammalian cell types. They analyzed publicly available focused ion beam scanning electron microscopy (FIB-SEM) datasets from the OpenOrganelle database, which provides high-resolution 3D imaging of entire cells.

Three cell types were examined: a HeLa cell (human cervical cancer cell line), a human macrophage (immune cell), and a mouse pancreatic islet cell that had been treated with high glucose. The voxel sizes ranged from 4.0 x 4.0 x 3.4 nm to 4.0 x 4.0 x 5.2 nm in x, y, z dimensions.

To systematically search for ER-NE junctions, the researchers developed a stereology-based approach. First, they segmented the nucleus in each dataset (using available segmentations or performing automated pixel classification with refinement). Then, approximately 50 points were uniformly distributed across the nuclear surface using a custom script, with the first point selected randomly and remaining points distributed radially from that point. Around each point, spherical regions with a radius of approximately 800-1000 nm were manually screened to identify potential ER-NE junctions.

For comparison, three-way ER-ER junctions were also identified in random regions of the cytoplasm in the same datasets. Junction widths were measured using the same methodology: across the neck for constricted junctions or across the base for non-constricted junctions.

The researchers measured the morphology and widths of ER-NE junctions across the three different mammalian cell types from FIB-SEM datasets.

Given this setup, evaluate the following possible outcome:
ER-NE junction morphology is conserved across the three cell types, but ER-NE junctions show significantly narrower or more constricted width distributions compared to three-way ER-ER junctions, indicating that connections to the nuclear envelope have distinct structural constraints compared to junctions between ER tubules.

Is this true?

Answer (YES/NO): YES